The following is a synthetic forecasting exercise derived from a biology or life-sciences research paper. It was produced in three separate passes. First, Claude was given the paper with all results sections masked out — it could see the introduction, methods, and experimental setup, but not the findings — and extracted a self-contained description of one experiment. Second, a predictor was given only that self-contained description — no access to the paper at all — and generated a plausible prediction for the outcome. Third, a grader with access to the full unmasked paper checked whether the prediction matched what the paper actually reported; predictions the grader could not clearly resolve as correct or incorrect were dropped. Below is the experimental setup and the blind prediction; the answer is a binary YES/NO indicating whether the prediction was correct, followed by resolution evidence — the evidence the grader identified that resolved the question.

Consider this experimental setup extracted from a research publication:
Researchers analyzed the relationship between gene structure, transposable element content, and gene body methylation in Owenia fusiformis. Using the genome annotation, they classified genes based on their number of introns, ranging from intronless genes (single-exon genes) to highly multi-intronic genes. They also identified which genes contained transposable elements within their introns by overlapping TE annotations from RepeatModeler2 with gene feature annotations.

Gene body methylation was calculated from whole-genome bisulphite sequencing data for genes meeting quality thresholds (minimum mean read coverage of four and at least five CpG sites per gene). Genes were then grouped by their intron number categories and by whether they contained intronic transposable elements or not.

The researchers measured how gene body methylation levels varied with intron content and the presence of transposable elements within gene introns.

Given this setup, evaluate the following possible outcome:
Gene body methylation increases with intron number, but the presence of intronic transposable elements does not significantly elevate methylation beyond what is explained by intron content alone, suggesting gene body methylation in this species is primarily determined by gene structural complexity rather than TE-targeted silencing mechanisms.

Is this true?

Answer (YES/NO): NO